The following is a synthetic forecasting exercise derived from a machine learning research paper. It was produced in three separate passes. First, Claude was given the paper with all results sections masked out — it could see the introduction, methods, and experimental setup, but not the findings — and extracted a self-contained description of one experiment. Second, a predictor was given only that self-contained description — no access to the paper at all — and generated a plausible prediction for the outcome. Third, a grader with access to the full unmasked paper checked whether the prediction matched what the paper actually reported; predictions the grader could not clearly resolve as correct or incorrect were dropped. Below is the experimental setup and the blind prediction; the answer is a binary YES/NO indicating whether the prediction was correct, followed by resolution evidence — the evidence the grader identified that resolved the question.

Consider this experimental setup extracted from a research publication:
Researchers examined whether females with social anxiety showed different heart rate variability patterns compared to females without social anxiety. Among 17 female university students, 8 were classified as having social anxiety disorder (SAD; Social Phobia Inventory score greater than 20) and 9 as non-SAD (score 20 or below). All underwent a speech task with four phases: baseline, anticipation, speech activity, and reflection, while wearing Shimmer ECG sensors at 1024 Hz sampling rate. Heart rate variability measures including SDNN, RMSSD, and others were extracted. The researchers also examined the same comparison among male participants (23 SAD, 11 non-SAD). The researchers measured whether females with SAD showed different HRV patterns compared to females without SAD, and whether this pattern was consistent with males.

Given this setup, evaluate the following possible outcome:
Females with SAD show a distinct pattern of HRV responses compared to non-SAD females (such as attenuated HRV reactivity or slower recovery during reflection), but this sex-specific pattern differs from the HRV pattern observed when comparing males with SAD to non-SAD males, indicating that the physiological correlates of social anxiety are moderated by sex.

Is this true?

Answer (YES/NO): NO